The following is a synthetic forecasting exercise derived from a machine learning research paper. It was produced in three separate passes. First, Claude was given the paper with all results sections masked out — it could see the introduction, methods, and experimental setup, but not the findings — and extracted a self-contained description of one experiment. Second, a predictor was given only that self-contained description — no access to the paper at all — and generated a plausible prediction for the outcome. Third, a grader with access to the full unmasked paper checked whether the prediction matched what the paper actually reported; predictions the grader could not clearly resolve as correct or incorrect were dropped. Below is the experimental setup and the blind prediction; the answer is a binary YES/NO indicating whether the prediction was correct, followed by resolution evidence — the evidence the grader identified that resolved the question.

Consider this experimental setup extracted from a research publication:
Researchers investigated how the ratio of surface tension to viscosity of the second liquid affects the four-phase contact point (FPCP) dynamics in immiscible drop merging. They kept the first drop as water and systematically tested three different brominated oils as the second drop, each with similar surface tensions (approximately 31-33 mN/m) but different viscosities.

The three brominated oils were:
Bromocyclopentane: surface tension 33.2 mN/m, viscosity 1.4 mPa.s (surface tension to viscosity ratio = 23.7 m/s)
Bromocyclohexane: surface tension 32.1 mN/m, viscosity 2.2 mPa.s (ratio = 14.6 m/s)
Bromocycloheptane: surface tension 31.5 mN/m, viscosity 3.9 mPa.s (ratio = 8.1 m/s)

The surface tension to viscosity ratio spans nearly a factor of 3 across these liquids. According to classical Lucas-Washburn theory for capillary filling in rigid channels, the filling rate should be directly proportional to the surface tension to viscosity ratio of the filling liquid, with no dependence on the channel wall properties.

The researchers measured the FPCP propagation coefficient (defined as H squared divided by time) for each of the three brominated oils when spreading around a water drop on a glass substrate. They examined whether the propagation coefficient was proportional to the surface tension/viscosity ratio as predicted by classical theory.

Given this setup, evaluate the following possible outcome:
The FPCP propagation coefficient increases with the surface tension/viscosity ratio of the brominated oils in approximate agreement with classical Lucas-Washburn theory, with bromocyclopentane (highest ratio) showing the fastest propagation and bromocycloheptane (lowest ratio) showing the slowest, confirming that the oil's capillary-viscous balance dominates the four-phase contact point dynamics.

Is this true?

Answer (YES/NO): NO